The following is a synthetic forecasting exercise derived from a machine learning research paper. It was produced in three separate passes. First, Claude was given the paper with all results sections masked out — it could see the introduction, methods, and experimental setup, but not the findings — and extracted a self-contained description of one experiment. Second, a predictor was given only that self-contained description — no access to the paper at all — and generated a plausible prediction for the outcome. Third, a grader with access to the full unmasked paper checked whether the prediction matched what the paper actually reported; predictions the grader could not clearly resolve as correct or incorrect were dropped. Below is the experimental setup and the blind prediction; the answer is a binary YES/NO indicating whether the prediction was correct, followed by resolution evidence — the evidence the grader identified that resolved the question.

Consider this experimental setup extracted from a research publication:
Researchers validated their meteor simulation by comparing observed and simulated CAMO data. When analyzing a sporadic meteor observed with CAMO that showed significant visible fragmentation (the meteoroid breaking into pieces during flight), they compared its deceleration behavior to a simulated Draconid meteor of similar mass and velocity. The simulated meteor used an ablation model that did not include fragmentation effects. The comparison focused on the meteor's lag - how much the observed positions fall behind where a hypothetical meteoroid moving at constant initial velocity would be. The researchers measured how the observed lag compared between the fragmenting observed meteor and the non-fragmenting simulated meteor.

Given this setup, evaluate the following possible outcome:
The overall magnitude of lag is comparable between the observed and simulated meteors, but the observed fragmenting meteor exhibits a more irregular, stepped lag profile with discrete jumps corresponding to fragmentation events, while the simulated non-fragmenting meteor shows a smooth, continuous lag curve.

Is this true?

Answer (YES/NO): NO